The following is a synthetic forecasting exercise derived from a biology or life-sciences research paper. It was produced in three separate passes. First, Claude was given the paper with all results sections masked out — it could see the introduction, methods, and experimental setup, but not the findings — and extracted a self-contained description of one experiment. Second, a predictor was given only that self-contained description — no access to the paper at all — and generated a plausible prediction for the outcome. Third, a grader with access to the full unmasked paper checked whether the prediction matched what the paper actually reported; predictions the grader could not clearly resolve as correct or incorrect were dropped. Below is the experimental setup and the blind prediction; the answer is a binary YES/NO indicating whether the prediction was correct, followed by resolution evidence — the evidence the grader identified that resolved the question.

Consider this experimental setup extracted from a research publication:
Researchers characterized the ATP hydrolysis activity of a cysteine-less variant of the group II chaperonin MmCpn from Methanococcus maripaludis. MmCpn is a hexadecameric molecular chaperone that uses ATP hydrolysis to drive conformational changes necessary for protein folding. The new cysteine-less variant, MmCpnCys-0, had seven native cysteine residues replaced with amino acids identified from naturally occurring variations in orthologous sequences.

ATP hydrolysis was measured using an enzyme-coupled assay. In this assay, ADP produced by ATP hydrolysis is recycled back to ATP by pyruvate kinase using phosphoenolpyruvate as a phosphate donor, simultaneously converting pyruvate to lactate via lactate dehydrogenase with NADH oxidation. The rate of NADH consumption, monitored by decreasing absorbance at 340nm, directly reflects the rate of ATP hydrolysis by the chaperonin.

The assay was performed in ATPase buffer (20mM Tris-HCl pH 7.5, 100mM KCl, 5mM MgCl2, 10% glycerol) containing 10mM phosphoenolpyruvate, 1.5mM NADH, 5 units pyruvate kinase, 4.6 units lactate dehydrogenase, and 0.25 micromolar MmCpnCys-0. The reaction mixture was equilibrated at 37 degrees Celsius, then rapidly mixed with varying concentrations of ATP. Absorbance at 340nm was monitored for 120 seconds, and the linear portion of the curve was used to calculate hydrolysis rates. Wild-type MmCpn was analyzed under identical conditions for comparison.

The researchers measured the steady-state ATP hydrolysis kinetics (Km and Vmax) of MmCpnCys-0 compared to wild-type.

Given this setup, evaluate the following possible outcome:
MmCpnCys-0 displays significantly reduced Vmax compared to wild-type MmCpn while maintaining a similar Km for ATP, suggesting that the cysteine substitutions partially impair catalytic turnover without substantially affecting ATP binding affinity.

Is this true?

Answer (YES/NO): NO